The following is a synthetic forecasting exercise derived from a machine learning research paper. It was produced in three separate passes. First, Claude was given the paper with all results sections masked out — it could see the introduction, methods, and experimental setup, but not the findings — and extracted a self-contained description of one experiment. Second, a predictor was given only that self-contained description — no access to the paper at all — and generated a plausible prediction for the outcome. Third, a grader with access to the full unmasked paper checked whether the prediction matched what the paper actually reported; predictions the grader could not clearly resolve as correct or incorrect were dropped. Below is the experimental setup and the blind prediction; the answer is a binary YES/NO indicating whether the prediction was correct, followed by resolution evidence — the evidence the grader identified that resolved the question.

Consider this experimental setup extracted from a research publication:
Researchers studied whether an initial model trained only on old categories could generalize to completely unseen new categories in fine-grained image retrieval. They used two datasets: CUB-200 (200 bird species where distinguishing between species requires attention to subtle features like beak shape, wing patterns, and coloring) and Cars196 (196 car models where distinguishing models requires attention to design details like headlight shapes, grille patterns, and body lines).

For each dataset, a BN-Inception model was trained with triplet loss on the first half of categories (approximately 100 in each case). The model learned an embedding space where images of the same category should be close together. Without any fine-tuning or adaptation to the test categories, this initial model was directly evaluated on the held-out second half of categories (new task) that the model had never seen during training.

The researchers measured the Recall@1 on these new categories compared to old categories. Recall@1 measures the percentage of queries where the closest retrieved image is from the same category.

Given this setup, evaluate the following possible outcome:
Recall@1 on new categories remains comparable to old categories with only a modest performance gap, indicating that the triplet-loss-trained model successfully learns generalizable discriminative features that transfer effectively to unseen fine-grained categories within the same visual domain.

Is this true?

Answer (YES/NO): NO